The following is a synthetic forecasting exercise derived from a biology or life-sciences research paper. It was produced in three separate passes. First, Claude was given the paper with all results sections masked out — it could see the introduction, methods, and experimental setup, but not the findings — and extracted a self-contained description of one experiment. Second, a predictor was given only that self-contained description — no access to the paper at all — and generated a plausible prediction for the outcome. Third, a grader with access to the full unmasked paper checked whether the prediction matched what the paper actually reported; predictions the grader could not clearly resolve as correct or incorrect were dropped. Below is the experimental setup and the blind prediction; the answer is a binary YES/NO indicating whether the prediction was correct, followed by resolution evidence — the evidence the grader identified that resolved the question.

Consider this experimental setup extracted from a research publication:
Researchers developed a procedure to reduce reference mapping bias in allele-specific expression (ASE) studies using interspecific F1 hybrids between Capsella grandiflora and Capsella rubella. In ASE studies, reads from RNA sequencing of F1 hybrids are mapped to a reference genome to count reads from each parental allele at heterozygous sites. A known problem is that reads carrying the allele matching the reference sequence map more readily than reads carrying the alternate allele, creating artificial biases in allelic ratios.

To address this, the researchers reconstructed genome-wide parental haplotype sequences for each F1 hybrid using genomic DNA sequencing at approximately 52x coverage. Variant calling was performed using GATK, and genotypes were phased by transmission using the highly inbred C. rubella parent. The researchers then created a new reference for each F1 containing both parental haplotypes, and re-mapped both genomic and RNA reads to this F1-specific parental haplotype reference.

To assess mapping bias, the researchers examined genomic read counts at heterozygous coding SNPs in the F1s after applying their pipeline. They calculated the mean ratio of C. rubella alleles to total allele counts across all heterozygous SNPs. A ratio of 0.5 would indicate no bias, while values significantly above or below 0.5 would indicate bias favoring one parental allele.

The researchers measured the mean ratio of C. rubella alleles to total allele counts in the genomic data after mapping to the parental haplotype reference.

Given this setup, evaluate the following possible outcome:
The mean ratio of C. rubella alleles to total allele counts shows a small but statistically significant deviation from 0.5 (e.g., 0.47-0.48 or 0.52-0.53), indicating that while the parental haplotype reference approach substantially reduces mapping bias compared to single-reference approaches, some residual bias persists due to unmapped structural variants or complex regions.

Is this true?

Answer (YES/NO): NO